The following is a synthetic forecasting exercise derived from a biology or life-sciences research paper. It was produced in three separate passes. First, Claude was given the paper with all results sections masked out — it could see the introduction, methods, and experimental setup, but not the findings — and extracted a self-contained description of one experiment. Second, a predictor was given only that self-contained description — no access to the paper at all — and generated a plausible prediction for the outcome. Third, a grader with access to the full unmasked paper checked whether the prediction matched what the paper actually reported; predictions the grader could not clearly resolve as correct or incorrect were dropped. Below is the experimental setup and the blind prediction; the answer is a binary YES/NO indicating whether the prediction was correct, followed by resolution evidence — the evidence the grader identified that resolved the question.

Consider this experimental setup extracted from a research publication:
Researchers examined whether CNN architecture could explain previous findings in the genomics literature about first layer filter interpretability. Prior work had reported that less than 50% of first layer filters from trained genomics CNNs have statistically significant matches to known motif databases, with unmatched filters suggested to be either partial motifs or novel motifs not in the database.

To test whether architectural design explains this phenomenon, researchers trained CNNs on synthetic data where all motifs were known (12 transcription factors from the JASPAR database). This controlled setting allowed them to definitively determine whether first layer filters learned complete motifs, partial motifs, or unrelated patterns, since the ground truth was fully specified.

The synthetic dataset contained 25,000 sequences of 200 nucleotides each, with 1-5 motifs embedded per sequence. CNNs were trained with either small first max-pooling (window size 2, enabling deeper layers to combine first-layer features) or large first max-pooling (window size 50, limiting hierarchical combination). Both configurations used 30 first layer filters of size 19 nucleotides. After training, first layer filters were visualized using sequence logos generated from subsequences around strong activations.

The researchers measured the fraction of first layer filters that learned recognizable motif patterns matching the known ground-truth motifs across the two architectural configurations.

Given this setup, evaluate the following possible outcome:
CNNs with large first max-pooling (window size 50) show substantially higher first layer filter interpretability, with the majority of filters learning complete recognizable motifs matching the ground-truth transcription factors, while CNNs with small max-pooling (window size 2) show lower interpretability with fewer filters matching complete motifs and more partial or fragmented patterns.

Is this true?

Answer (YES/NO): YES